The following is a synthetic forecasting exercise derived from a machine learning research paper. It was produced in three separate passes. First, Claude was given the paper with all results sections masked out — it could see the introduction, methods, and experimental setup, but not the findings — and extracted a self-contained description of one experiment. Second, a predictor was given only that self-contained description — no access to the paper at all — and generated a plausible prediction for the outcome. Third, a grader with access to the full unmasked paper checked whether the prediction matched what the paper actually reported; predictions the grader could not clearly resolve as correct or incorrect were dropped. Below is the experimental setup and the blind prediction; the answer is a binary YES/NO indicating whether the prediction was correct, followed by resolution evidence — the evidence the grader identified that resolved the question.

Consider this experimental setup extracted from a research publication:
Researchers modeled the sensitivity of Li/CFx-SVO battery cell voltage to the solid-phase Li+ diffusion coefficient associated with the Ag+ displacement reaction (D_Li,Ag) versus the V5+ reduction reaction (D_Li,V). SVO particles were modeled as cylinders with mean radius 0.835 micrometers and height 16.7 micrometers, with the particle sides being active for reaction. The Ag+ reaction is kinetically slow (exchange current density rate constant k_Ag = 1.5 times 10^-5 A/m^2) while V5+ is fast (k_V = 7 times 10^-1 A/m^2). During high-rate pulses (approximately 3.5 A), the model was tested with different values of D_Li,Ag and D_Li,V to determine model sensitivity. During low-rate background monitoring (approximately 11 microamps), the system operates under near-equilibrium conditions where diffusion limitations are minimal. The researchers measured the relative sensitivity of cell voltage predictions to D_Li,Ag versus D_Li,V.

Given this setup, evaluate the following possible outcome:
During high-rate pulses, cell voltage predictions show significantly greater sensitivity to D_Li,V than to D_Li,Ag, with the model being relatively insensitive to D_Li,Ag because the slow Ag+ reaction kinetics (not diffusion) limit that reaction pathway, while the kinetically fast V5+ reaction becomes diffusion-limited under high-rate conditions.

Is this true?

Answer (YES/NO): YES